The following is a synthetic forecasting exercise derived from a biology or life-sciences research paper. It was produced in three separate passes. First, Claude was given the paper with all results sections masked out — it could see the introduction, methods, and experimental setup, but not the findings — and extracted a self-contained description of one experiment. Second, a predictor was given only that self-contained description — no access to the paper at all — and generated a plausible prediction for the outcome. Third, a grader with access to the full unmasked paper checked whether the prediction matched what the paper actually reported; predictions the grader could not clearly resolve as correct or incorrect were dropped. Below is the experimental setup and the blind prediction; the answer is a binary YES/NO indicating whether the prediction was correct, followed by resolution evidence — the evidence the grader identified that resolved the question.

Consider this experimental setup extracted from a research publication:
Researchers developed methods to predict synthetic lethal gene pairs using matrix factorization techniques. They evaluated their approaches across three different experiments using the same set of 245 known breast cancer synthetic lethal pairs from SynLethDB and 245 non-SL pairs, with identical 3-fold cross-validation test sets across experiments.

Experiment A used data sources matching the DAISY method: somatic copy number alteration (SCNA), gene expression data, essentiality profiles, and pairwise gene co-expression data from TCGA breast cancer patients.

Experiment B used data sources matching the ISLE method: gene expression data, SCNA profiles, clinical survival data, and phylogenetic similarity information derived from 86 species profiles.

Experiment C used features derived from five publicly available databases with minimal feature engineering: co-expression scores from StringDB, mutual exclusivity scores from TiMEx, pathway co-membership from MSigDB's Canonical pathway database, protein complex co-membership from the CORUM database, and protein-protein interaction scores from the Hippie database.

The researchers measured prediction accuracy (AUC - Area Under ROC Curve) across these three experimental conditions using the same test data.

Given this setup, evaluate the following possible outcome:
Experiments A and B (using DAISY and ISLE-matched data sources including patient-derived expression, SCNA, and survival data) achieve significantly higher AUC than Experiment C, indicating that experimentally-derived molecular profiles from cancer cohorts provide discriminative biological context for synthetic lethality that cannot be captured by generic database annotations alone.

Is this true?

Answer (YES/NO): NO